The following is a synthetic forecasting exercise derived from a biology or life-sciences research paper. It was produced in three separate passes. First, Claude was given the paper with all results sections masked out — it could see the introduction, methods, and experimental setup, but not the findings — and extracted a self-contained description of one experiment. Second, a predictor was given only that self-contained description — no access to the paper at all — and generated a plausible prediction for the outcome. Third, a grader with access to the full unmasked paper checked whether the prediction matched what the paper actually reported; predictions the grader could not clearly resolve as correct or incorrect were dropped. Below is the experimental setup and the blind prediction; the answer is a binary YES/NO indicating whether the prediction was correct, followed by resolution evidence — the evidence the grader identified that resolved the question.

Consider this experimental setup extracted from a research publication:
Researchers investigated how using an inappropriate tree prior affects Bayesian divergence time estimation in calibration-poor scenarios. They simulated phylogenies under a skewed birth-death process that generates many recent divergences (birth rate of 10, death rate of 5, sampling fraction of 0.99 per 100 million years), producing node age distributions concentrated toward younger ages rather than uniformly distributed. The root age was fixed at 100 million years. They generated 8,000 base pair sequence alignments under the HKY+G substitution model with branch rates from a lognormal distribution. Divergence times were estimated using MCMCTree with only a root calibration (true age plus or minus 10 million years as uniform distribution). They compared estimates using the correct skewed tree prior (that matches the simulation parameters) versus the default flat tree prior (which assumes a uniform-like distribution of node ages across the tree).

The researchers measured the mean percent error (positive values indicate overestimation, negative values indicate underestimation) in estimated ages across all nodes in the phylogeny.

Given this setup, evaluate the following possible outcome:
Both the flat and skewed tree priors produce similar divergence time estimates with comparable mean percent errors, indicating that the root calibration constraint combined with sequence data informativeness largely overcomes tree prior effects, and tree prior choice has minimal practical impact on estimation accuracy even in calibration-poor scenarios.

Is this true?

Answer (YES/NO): NO